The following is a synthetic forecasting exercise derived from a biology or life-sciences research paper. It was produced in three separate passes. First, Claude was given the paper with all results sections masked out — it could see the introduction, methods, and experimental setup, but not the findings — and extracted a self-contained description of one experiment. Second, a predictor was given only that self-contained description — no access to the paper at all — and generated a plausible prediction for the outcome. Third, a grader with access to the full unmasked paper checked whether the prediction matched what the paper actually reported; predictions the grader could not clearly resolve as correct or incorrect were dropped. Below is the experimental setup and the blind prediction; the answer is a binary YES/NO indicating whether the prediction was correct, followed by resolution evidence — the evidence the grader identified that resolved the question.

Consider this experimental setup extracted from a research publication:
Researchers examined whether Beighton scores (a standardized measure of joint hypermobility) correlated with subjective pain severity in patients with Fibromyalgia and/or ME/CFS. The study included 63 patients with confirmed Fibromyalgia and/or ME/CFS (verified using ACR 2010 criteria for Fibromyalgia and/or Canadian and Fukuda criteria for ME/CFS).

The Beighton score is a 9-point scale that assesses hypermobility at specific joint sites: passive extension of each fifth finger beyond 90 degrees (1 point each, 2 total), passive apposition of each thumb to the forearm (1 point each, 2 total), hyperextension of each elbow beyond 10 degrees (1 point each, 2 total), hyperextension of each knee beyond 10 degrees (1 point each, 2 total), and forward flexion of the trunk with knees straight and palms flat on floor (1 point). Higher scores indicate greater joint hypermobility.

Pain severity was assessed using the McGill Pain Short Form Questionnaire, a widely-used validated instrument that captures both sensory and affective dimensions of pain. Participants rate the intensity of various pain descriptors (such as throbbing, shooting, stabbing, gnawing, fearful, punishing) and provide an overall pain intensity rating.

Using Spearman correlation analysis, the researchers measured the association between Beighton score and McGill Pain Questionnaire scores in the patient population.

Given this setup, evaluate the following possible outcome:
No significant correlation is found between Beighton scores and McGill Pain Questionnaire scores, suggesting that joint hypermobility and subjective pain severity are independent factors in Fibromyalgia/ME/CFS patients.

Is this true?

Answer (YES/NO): NO